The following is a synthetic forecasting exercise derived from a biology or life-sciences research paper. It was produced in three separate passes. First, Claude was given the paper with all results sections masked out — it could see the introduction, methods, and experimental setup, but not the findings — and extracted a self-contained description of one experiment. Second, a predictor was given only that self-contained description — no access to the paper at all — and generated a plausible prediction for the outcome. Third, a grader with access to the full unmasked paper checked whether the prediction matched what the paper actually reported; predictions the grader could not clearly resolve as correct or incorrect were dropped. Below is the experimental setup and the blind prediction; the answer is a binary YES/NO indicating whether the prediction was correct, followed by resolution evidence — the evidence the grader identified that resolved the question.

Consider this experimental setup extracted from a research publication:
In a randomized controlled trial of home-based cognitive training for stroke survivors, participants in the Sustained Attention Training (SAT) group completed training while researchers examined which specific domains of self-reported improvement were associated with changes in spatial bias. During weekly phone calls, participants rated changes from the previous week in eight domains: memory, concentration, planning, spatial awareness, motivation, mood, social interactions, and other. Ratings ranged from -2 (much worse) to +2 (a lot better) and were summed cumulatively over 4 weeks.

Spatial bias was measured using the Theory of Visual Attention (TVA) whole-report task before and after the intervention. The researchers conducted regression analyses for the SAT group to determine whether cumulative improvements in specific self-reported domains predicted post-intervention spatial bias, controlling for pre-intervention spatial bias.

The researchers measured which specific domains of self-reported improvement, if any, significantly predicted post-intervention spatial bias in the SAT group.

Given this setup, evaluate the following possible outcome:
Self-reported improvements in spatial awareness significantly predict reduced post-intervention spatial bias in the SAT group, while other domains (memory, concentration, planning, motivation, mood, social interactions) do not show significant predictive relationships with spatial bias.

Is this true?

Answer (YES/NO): NO